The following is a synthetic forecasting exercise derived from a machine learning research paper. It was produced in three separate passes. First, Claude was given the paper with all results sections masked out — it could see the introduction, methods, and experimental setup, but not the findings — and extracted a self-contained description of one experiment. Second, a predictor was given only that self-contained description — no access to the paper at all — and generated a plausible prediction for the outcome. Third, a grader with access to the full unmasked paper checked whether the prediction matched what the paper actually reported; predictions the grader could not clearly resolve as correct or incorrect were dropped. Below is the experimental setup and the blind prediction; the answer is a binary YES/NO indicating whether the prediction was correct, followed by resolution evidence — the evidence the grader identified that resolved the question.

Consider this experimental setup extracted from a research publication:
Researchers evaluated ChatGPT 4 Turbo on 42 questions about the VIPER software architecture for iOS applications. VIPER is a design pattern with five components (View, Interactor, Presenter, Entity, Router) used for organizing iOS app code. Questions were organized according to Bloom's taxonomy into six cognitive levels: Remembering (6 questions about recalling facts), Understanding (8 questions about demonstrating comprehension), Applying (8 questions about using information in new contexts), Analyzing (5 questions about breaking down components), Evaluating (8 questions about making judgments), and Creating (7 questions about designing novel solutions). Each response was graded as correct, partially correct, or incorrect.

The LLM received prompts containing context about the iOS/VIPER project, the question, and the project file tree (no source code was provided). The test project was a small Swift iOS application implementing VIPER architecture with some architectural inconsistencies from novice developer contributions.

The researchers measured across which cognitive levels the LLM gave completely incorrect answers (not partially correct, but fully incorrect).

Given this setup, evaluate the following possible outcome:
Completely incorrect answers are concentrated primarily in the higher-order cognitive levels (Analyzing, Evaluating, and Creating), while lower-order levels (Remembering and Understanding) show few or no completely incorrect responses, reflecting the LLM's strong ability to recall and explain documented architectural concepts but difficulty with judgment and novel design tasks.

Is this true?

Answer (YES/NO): NO